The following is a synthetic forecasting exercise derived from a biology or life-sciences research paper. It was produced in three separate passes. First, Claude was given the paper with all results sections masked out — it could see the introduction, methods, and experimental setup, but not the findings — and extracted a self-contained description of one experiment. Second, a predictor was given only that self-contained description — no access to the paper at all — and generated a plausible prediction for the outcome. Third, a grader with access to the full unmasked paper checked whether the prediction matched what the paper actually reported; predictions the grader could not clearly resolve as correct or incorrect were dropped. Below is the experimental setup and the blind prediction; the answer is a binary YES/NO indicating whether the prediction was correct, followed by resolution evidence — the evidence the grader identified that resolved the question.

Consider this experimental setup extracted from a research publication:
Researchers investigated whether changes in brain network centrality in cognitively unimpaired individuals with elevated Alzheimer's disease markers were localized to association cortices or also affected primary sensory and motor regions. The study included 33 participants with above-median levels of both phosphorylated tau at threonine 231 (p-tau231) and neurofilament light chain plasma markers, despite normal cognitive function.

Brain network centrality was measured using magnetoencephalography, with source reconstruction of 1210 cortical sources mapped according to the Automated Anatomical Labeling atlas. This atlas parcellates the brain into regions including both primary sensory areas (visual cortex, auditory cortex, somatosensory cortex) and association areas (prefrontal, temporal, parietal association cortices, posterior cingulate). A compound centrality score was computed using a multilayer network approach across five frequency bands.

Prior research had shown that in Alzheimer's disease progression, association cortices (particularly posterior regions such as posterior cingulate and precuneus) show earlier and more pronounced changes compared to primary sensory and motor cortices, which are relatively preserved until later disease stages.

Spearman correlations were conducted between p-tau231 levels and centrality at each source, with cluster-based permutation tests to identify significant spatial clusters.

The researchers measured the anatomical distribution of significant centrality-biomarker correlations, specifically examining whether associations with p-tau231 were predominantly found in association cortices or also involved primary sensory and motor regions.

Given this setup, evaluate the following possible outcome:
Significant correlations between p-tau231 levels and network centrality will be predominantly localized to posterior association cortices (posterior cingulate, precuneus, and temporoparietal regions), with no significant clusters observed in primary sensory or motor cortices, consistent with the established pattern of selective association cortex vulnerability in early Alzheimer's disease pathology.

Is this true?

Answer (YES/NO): YES